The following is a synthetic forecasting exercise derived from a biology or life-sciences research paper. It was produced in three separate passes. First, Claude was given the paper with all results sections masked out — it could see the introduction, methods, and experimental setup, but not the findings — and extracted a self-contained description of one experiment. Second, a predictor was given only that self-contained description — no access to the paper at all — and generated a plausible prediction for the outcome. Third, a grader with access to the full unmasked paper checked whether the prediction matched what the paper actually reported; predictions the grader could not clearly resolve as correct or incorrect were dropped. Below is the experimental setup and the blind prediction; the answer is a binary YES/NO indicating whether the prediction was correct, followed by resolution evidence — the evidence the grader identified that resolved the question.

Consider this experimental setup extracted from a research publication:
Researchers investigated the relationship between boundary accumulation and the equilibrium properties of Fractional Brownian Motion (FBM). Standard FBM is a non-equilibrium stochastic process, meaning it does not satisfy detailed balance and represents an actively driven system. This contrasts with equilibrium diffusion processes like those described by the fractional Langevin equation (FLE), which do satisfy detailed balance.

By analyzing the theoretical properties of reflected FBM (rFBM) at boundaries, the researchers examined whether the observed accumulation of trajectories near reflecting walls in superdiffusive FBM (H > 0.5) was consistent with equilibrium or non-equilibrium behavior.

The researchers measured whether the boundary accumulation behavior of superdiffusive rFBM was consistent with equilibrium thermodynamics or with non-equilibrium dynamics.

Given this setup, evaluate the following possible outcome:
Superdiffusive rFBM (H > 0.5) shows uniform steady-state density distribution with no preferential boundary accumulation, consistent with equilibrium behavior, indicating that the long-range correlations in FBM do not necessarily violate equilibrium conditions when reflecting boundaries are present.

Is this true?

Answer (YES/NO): NO